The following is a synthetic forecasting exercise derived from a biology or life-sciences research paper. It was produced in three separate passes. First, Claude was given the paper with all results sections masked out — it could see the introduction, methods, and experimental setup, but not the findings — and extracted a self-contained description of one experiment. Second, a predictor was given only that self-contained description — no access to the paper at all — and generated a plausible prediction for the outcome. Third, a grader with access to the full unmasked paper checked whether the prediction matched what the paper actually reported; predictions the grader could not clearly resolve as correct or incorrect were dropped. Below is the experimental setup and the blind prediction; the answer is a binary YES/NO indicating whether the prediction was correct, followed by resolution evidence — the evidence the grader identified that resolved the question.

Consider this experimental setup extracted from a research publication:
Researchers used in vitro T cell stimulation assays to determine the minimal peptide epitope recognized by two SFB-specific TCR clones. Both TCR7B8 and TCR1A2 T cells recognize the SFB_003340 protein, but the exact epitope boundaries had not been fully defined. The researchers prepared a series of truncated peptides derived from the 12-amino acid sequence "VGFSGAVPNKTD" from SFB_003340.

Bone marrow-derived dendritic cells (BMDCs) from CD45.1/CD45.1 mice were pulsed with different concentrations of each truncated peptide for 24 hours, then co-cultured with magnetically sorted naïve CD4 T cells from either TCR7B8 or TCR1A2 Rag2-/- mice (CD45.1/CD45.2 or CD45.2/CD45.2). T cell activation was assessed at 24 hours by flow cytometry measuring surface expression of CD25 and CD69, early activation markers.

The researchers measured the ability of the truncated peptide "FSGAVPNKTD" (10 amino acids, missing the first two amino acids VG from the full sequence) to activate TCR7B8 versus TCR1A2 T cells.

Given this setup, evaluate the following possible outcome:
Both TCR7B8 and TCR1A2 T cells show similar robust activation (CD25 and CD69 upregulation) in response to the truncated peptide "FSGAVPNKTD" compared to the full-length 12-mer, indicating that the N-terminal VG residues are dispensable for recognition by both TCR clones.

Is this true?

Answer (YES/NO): NO